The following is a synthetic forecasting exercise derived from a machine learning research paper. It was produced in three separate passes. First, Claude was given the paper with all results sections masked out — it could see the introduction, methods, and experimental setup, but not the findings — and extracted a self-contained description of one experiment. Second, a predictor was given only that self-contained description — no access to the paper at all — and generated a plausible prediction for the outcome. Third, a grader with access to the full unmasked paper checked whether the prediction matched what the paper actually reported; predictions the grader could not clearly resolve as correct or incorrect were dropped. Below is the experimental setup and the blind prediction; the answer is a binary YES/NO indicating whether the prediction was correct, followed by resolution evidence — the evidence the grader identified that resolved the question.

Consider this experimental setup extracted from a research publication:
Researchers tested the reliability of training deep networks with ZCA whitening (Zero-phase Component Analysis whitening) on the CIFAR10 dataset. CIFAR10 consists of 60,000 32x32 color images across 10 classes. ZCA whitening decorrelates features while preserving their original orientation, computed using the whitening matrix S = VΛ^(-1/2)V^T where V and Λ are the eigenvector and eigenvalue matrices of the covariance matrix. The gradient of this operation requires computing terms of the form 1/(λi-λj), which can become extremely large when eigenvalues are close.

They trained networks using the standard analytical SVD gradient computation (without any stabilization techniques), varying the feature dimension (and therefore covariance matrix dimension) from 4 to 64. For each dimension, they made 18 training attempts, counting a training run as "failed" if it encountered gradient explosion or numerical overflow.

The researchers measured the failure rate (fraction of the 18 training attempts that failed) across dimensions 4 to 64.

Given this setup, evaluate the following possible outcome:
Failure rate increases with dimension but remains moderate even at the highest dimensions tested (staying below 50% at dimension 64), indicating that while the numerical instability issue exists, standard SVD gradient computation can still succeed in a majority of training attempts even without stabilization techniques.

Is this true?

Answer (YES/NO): NO